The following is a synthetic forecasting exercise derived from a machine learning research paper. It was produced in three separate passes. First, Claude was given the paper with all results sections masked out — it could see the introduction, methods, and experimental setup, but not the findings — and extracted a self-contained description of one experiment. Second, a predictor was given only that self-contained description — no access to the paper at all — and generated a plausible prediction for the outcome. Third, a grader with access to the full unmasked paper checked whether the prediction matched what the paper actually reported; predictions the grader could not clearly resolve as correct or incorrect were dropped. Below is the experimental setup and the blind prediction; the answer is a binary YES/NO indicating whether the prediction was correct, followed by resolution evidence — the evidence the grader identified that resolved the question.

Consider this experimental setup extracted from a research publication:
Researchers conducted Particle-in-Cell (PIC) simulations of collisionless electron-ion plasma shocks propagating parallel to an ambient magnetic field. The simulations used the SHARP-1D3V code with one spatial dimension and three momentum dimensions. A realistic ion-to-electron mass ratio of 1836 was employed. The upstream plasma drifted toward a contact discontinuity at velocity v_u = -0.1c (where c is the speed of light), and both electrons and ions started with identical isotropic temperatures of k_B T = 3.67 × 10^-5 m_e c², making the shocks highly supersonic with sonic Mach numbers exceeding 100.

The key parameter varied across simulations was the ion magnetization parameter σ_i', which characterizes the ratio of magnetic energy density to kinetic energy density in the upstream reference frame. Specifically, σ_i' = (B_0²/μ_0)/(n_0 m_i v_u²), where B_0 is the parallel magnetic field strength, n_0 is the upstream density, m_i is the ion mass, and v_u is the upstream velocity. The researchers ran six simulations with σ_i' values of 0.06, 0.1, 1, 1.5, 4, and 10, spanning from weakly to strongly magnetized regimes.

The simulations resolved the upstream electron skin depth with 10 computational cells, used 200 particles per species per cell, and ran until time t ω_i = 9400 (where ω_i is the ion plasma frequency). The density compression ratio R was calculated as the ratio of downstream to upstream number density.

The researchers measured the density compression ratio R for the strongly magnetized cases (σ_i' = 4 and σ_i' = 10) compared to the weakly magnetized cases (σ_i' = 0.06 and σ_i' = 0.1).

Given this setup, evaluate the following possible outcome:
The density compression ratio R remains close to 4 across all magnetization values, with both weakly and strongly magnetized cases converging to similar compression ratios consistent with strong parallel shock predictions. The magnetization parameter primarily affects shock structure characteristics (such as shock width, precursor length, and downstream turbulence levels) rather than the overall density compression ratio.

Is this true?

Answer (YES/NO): NO